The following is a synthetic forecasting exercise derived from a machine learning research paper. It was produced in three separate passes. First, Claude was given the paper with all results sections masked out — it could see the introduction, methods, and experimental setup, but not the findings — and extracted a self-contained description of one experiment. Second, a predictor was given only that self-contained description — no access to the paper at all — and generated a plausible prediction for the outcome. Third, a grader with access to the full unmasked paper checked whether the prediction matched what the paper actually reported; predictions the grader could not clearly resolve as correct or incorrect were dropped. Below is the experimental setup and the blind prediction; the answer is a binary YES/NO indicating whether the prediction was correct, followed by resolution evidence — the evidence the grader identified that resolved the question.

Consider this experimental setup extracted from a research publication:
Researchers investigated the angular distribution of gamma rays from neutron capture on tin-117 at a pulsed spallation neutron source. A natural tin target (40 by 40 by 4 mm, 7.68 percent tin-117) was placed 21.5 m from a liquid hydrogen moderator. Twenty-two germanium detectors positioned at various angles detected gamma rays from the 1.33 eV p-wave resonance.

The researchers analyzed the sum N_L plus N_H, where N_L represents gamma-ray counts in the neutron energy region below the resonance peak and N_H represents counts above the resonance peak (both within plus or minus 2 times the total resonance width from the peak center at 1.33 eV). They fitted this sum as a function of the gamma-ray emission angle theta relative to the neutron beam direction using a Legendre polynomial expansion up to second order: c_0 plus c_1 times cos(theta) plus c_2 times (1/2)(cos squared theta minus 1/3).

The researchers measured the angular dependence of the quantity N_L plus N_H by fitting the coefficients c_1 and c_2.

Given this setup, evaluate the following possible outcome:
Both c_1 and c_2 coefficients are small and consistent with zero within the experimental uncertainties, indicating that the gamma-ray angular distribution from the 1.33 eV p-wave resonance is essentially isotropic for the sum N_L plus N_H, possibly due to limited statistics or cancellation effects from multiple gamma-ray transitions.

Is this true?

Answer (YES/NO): YES